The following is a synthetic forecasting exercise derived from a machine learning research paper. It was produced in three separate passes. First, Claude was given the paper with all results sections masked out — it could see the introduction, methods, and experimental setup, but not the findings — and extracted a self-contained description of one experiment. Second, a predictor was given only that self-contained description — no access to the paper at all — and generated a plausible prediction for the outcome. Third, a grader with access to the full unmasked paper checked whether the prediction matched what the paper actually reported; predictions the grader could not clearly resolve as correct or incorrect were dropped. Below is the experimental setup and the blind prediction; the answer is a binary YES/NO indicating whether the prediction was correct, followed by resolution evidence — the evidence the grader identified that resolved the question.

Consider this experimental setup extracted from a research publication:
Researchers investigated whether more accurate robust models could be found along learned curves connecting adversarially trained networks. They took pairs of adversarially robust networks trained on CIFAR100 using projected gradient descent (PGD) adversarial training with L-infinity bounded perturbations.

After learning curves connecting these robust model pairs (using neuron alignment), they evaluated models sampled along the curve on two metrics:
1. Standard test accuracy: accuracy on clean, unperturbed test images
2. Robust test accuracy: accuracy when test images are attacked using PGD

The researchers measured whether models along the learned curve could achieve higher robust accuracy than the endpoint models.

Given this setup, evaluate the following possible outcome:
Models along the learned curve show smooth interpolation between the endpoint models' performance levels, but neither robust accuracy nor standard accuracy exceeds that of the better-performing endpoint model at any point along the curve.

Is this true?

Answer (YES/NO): NO